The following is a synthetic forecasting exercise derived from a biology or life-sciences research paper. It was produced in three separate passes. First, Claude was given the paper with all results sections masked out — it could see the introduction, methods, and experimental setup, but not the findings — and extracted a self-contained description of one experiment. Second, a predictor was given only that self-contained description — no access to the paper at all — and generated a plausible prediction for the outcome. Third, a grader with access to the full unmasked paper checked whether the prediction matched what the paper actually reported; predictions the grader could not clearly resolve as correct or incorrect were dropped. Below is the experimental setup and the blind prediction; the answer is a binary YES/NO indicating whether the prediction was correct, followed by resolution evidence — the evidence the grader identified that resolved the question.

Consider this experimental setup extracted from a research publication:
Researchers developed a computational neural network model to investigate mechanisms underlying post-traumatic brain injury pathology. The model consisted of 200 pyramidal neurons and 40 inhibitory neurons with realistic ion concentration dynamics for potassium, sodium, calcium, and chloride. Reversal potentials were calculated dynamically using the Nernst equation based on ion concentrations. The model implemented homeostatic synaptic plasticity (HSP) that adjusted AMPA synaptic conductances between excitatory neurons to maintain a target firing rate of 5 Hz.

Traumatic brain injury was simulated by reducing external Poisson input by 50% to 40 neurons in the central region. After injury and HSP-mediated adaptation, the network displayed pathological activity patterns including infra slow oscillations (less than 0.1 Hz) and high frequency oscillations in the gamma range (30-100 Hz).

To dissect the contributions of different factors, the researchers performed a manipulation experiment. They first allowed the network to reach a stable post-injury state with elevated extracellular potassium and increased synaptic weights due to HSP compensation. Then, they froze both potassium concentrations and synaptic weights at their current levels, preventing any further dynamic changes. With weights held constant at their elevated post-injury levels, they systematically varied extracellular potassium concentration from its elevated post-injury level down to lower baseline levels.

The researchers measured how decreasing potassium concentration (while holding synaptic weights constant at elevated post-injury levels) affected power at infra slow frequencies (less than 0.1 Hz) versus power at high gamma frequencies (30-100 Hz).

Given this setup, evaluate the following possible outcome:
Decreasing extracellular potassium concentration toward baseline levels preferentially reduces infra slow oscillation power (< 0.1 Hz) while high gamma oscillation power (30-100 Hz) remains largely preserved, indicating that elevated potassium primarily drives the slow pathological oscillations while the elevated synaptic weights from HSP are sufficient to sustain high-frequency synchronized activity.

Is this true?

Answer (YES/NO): NO